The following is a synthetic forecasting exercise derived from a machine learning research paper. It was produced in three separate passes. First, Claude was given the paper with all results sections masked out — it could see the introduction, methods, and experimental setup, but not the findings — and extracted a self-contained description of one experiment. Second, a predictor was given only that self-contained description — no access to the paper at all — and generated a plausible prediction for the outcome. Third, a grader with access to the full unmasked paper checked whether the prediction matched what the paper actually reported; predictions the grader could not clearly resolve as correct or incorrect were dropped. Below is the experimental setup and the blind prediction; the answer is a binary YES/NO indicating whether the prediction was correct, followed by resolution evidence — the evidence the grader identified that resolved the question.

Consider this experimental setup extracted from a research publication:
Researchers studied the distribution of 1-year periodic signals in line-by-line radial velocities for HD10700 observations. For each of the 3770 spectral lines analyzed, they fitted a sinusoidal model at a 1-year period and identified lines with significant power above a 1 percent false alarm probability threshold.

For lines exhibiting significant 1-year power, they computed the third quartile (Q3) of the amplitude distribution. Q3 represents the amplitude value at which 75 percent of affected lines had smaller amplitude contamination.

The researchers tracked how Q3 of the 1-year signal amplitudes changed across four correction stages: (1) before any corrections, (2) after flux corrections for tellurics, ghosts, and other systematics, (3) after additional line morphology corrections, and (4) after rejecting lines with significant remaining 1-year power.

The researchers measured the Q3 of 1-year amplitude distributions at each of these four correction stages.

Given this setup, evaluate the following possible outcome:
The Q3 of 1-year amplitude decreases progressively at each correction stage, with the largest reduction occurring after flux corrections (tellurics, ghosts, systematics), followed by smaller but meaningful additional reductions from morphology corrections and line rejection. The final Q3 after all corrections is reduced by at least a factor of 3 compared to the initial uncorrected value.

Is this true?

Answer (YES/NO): YES